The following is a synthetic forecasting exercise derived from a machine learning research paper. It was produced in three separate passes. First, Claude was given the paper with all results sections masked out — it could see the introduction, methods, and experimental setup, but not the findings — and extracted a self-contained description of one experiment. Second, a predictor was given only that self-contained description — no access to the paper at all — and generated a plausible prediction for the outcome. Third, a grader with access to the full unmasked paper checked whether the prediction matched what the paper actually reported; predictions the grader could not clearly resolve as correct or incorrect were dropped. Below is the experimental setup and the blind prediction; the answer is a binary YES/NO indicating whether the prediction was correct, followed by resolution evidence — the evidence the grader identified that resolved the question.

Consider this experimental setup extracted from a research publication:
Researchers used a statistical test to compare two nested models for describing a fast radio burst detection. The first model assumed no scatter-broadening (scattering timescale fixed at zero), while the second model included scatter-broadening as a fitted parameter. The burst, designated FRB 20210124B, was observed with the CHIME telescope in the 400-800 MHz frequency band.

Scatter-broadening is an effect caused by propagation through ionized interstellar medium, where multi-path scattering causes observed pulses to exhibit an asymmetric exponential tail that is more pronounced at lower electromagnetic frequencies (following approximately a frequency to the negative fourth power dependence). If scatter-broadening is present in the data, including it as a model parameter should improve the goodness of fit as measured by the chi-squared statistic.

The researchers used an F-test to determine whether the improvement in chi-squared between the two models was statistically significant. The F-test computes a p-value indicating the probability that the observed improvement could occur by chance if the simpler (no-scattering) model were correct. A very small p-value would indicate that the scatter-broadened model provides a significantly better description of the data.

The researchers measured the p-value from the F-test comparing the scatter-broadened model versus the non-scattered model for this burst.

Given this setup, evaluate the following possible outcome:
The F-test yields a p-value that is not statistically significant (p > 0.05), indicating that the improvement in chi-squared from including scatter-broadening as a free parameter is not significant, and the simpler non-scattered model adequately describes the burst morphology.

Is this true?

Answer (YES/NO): NO